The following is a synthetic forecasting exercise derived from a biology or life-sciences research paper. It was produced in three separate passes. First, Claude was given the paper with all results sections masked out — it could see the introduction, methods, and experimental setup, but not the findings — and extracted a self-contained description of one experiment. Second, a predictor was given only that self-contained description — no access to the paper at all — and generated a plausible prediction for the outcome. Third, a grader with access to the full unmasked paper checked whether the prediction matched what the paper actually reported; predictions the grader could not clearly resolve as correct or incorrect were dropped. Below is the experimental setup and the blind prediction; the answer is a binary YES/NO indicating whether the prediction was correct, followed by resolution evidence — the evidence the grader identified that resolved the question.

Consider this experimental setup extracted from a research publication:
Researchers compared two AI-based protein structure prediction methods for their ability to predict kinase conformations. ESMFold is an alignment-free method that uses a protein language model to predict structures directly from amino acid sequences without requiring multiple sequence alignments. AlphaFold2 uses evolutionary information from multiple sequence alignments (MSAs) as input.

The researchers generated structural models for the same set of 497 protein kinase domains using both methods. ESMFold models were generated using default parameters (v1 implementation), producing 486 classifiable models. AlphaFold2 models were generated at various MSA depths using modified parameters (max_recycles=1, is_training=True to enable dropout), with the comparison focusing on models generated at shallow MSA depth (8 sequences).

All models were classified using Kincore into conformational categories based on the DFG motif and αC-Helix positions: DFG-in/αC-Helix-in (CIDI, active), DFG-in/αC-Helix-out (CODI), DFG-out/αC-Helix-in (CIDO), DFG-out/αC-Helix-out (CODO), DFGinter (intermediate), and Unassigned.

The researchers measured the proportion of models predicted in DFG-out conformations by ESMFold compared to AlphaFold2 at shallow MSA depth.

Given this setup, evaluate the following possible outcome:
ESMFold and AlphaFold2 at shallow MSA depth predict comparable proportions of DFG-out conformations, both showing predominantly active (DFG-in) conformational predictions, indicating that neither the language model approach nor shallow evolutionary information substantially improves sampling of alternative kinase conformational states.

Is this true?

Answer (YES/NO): NO